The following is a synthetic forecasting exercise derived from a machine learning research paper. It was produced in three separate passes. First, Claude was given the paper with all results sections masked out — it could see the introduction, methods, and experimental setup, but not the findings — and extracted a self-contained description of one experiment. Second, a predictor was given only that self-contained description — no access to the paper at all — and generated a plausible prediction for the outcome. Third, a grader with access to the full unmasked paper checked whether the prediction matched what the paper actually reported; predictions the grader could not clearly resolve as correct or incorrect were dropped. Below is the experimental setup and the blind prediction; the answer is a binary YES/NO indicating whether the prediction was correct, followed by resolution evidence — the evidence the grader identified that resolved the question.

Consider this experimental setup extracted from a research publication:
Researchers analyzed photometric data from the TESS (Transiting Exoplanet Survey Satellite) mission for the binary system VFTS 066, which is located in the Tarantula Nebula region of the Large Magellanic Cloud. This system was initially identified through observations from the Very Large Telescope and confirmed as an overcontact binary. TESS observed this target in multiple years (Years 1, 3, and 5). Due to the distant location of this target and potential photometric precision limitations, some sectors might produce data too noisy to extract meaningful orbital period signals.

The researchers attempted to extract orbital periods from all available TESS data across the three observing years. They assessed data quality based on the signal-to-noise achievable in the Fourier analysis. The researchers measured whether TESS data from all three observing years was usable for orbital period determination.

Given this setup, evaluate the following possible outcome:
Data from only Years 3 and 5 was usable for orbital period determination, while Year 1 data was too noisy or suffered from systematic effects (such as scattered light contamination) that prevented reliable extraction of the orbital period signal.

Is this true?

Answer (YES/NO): NO